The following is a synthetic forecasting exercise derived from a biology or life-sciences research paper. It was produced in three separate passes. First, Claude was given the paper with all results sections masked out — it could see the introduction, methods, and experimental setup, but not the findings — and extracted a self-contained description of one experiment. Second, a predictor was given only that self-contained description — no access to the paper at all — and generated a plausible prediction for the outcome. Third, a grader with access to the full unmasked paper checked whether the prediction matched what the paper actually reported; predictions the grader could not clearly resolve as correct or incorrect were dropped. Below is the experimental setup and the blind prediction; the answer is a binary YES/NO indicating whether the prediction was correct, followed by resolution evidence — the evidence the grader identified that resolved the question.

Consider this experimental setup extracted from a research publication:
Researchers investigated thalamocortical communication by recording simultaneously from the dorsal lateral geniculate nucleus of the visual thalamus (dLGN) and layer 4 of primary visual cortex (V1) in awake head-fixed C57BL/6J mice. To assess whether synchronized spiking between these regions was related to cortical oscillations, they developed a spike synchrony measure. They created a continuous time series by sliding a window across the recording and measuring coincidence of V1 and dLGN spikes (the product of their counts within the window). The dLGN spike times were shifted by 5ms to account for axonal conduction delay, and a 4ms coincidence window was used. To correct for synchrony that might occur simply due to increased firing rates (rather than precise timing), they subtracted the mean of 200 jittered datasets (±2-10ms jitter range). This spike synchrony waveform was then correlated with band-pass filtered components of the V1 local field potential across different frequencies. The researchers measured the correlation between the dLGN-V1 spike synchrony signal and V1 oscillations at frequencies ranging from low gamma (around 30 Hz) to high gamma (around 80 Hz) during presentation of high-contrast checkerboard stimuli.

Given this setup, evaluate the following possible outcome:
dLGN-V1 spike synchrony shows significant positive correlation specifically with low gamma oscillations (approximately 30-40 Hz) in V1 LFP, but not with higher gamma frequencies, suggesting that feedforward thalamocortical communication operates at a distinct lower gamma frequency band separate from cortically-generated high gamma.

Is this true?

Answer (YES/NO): NO